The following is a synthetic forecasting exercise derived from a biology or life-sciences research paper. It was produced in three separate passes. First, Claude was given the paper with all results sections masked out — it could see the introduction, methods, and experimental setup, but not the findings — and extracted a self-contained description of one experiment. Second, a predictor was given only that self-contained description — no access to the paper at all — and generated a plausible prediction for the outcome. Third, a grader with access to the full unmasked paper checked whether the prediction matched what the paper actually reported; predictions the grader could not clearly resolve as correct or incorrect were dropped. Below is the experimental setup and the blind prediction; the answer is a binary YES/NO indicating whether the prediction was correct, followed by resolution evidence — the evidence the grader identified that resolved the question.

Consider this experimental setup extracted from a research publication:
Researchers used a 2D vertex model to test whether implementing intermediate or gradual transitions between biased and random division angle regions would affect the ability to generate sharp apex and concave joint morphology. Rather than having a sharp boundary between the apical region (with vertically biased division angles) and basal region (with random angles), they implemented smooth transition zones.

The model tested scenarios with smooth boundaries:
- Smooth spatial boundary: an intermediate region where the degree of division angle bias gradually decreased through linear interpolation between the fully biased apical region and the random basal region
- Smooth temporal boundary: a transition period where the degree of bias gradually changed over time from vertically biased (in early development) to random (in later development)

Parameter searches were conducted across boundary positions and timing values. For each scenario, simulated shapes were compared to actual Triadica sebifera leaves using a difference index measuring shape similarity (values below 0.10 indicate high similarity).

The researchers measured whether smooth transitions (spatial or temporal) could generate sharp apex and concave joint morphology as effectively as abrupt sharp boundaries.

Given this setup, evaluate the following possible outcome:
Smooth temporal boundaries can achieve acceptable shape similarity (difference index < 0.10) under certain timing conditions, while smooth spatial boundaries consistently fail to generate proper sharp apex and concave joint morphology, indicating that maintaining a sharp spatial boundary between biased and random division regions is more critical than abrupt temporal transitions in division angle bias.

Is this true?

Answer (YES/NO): NO